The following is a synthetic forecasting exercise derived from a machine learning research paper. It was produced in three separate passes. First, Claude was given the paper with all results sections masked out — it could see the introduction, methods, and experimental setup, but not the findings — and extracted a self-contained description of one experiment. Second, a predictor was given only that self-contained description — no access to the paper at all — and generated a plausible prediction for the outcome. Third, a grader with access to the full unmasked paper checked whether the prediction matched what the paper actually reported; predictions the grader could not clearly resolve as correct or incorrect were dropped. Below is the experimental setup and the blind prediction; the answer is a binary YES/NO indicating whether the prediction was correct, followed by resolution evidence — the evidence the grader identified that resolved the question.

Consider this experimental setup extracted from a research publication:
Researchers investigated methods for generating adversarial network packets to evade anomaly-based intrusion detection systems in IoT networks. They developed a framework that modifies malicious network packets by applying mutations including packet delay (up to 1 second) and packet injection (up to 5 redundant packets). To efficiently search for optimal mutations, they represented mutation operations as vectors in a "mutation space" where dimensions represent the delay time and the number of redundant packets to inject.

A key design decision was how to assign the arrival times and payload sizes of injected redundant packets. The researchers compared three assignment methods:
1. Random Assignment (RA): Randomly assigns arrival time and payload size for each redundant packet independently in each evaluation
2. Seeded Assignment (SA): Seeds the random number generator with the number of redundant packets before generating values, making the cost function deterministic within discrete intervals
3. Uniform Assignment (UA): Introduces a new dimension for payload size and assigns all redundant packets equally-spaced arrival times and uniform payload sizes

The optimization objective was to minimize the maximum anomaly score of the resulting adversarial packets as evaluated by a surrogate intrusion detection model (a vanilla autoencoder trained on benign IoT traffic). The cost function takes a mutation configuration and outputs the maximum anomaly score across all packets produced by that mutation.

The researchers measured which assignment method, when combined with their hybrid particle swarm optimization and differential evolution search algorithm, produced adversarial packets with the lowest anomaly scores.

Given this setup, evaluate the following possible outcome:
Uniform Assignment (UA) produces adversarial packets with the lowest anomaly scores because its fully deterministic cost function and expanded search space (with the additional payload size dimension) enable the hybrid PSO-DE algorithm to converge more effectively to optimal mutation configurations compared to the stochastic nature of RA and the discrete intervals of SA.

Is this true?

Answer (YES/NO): NO